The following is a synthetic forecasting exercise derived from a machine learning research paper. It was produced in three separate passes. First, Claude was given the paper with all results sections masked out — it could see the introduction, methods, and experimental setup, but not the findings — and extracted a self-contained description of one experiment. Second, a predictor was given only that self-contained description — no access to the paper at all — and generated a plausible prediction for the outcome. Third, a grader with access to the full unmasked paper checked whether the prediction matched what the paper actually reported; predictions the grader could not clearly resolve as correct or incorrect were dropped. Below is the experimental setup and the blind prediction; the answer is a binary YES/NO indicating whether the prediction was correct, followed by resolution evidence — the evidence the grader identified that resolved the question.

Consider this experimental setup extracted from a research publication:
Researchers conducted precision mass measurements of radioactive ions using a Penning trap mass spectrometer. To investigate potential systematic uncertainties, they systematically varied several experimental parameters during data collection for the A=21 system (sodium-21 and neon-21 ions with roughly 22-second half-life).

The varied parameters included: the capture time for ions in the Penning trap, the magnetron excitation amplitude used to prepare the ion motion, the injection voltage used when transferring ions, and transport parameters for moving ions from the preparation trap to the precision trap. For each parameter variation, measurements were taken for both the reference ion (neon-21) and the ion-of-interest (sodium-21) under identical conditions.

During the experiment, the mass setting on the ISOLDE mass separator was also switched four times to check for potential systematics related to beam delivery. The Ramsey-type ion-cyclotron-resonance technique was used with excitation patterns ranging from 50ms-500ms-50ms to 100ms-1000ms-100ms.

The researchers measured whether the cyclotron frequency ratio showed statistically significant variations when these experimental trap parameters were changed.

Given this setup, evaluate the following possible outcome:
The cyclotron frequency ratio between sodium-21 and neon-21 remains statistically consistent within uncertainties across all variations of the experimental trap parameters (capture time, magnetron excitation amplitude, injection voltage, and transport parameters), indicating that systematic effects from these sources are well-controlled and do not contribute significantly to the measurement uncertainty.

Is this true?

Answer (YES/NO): YES